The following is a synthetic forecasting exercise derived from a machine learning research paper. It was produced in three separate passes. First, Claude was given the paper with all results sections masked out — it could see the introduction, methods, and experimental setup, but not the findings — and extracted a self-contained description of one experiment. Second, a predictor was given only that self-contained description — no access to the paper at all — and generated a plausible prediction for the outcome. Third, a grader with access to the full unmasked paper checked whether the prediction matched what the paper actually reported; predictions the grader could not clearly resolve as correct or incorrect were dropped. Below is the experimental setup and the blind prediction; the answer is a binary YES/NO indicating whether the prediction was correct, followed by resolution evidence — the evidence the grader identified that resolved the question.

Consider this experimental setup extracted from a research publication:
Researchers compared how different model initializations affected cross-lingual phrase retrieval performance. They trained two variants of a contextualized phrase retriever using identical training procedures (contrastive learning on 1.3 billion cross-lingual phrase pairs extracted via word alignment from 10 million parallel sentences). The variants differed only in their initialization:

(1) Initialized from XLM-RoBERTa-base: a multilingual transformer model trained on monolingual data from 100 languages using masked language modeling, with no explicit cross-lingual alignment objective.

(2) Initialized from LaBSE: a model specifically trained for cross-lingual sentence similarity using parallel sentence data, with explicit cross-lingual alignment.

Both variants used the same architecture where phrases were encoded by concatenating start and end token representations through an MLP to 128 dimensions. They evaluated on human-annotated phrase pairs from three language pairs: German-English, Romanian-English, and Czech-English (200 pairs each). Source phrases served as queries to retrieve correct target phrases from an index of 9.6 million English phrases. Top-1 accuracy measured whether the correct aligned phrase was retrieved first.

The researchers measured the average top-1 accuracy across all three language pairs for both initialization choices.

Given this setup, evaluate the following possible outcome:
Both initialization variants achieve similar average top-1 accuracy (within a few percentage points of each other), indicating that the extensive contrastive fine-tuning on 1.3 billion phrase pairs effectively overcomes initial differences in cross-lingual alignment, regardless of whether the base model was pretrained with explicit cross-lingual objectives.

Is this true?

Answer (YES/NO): YES